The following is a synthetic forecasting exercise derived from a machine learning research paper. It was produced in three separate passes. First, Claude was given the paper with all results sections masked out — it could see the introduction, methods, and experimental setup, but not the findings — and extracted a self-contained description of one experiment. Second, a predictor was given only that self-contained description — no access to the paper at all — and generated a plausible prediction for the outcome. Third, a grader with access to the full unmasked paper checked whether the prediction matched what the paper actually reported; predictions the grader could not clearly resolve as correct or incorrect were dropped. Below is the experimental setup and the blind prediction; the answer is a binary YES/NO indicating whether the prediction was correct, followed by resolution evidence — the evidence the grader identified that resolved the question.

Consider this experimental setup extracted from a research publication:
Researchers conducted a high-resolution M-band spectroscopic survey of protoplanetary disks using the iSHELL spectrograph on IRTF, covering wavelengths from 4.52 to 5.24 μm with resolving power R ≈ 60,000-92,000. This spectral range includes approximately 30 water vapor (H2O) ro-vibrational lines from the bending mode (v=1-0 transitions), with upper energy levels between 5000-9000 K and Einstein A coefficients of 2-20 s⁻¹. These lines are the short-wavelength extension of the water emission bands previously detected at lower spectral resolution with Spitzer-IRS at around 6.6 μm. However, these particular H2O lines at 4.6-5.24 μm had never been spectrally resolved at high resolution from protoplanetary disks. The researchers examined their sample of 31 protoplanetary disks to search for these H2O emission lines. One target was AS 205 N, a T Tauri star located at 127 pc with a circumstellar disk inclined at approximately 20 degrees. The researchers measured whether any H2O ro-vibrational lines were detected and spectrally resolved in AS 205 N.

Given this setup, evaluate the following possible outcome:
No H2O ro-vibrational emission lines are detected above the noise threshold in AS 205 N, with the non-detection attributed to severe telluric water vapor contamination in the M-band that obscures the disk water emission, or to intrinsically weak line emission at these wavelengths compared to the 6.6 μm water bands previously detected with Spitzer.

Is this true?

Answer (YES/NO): NO